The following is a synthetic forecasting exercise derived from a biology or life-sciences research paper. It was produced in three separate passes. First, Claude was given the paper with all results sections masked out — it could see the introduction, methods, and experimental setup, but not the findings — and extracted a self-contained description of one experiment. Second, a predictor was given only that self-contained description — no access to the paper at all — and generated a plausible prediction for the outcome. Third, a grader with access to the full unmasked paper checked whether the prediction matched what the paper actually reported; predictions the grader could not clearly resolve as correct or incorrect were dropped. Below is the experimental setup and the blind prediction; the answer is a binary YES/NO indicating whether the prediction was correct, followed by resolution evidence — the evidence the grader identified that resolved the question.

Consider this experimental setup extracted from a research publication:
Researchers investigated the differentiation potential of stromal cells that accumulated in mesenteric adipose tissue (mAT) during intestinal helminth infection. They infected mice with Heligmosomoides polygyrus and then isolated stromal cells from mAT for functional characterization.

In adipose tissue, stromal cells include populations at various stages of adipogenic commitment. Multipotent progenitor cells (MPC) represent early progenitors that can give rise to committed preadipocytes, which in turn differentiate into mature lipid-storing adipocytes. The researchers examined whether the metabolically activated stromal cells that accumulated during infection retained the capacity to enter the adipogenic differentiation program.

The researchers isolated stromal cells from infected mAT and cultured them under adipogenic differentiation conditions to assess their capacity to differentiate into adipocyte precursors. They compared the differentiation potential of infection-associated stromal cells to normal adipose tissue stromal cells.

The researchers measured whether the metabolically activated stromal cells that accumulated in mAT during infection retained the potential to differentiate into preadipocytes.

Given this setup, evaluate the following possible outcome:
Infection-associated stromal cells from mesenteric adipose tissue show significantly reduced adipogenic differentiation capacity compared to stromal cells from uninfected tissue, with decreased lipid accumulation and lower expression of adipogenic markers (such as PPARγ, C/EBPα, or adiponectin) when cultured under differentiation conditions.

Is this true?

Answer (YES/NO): NO